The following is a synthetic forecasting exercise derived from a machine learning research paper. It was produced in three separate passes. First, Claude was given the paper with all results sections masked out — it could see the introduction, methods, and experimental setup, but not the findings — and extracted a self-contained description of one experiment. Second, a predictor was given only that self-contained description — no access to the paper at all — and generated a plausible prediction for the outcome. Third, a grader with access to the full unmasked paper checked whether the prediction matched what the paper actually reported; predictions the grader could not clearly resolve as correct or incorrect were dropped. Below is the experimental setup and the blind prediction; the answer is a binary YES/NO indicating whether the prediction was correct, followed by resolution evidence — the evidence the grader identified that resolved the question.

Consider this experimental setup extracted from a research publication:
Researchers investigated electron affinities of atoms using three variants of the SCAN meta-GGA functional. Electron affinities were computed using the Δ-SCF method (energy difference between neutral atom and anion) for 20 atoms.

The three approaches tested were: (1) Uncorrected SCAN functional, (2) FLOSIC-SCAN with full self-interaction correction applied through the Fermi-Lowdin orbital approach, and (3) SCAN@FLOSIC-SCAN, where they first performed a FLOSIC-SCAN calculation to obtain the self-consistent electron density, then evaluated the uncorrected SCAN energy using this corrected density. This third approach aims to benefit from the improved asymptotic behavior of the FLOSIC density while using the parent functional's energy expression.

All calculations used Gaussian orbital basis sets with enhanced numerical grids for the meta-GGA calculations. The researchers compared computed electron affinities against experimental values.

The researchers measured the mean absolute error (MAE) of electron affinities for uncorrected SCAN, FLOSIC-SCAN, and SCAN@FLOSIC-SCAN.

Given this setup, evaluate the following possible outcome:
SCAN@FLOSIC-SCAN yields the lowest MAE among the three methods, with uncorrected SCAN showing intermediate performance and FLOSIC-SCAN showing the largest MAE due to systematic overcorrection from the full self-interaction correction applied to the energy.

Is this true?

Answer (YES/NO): YES